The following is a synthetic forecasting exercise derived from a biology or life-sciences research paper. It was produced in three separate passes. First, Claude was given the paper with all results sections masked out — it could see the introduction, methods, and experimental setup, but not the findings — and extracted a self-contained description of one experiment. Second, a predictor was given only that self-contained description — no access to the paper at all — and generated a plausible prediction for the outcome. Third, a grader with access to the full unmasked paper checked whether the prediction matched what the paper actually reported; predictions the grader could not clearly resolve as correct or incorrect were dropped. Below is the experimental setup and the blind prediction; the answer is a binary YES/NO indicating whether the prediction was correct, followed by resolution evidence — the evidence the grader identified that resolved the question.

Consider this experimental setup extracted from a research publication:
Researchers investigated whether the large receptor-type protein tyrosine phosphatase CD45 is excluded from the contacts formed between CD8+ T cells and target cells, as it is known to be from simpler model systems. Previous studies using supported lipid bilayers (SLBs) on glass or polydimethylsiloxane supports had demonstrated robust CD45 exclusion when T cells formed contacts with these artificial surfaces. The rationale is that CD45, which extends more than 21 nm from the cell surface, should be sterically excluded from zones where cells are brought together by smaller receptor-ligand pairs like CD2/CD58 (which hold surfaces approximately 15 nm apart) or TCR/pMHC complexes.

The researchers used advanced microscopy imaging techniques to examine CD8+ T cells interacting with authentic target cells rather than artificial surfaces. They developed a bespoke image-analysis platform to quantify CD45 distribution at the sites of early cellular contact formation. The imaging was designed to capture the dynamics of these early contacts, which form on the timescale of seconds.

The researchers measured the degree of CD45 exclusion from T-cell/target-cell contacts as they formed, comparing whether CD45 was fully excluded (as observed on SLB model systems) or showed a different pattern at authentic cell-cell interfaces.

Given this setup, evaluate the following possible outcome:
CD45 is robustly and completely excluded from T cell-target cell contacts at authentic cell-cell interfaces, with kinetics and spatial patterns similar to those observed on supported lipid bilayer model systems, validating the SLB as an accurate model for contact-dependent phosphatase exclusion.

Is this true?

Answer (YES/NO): NO